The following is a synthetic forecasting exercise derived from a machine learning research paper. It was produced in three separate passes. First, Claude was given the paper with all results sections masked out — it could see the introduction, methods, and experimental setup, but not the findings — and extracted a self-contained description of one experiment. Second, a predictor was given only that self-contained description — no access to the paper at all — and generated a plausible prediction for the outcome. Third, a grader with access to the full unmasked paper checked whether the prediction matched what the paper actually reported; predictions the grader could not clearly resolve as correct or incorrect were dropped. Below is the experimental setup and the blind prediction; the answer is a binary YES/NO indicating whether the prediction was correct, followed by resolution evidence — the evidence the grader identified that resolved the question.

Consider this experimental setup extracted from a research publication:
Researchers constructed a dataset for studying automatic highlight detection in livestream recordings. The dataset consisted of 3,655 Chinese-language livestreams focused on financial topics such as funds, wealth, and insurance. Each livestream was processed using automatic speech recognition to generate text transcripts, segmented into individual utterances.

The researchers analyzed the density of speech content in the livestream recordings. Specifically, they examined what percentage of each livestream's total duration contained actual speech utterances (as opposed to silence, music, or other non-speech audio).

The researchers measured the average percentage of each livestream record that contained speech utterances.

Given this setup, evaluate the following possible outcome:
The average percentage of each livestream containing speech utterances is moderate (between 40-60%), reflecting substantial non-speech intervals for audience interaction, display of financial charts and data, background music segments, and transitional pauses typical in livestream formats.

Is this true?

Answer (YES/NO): NO